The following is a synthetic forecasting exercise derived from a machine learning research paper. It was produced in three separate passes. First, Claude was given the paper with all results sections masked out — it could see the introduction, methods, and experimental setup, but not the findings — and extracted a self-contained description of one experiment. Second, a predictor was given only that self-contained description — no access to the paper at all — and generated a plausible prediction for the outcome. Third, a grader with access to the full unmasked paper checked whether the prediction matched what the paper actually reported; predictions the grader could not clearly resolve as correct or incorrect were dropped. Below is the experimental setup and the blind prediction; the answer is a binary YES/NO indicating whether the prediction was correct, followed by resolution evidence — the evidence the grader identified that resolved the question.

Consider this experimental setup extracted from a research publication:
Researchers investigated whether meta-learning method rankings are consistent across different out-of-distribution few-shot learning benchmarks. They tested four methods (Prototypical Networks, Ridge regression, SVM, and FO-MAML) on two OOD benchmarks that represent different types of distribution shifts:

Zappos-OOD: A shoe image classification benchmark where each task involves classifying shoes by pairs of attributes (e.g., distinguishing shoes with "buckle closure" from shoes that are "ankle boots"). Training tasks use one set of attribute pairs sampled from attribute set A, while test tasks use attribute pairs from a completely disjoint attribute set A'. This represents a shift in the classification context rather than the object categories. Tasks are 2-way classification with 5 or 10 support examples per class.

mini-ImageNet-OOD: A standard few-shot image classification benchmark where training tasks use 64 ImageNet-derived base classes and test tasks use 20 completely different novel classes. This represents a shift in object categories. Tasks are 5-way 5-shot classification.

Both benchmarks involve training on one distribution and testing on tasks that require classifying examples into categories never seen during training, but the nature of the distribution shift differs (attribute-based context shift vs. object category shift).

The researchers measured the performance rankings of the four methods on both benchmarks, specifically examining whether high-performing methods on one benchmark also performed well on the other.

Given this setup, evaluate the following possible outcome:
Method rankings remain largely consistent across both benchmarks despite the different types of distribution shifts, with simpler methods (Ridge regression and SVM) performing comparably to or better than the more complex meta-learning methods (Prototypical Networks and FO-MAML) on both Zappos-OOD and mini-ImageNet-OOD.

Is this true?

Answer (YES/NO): NO